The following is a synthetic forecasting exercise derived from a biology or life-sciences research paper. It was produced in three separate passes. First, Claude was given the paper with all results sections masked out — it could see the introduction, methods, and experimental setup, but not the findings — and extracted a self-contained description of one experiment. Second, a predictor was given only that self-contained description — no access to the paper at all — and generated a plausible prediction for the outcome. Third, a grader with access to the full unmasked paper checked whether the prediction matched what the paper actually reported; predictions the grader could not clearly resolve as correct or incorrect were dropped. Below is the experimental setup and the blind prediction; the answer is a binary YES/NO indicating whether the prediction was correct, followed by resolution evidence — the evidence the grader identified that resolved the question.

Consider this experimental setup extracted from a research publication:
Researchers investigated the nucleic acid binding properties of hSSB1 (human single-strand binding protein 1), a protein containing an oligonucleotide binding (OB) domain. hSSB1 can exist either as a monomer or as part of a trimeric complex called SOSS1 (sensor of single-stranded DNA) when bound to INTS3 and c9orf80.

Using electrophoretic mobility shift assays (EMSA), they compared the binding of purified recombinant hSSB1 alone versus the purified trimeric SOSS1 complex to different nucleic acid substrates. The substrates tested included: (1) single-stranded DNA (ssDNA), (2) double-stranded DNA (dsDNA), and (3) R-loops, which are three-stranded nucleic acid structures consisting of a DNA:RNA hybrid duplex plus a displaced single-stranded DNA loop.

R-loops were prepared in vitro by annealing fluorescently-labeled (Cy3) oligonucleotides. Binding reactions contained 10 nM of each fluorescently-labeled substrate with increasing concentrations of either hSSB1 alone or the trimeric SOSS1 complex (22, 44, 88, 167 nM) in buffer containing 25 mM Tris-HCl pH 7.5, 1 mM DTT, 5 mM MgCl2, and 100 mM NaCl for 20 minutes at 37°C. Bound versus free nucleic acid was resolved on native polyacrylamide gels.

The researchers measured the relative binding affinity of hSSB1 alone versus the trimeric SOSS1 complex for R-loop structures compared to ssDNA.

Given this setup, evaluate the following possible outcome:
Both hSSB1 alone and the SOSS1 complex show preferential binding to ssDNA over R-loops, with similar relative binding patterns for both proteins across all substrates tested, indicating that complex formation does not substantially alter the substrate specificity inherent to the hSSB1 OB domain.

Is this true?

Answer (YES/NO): NO